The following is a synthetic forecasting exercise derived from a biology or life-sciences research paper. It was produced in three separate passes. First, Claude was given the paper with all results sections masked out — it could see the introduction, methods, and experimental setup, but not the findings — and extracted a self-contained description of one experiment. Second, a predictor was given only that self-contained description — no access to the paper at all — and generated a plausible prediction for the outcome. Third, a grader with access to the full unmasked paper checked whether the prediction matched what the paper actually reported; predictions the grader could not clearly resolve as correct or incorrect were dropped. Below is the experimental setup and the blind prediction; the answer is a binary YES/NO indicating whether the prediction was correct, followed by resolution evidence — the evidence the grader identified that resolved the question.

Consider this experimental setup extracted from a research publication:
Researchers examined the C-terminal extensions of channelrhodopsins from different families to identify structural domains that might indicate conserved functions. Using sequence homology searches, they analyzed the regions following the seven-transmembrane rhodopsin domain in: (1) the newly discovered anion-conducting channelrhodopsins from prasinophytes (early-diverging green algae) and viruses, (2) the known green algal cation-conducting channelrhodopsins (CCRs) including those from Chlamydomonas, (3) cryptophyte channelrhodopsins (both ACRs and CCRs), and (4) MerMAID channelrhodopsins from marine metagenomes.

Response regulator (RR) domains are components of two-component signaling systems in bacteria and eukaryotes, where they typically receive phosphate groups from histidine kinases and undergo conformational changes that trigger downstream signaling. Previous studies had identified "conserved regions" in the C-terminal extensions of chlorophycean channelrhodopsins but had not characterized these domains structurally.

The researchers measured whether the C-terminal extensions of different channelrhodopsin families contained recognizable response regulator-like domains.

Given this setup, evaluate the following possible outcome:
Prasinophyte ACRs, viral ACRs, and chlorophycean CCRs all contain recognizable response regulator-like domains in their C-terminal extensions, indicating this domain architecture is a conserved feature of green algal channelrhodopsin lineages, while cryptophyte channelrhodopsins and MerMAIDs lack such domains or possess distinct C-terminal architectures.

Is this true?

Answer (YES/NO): YES